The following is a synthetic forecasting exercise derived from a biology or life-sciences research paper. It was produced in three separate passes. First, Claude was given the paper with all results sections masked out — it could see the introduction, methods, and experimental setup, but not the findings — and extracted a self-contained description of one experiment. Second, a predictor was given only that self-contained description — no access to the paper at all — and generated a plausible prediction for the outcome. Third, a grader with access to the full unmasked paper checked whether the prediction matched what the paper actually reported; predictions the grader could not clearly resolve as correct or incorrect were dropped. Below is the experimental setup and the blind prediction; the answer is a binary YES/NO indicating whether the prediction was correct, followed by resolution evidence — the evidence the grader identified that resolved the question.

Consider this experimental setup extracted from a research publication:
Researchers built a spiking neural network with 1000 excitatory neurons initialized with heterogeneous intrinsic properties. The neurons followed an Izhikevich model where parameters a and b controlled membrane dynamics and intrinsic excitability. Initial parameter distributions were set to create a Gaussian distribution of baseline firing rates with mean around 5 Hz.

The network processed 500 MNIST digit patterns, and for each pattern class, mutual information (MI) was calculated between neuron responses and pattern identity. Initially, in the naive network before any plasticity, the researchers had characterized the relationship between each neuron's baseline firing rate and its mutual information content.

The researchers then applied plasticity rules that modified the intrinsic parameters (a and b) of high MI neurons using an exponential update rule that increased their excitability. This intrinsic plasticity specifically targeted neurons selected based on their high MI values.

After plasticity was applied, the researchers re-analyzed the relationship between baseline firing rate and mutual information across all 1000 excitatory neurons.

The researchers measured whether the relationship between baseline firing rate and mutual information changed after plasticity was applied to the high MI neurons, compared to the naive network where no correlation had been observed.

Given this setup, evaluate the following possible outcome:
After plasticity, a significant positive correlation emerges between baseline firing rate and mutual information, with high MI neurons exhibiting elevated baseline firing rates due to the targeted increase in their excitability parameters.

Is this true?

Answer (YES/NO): NO